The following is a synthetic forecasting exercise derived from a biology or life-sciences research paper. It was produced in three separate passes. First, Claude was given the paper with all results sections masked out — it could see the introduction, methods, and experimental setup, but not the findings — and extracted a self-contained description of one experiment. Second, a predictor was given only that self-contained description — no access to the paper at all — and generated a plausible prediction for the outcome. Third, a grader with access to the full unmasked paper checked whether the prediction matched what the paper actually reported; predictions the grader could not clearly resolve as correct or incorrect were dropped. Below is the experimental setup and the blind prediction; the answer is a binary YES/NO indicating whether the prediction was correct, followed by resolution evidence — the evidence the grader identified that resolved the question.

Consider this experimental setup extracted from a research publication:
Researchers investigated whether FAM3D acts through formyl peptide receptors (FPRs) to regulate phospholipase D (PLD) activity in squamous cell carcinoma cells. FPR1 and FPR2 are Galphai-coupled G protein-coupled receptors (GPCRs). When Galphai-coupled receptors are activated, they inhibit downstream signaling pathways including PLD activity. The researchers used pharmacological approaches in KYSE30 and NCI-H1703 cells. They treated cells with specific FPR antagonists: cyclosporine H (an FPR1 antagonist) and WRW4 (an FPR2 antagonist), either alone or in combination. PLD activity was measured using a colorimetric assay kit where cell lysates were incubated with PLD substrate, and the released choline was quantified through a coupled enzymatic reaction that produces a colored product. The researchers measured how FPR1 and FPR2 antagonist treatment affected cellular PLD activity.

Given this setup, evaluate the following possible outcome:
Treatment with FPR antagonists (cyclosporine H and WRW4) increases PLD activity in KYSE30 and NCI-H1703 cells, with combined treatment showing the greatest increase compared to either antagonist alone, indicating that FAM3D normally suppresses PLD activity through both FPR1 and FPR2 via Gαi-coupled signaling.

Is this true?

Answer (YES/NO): YES